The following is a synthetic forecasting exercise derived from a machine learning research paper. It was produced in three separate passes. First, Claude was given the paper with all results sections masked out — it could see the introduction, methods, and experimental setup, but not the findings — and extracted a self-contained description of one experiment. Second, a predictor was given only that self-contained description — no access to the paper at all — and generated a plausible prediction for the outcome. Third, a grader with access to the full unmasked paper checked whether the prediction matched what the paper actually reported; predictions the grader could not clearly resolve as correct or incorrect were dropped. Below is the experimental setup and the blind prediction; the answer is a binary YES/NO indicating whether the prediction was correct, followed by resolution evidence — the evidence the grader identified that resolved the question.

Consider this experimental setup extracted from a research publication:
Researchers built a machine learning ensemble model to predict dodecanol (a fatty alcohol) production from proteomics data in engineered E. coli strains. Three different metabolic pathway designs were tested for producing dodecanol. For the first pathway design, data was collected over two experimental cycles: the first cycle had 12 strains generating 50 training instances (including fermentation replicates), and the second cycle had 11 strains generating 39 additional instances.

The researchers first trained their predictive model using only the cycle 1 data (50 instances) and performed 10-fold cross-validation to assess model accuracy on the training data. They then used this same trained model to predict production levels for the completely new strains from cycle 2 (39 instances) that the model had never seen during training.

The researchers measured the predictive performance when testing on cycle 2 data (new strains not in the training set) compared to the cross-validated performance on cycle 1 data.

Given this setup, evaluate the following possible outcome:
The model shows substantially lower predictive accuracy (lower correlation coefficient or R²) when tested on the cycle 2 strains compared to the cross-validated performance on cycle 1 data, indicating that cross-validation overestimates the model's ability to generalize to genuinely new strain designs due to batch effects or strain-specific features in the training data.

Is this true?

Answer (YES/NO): NO